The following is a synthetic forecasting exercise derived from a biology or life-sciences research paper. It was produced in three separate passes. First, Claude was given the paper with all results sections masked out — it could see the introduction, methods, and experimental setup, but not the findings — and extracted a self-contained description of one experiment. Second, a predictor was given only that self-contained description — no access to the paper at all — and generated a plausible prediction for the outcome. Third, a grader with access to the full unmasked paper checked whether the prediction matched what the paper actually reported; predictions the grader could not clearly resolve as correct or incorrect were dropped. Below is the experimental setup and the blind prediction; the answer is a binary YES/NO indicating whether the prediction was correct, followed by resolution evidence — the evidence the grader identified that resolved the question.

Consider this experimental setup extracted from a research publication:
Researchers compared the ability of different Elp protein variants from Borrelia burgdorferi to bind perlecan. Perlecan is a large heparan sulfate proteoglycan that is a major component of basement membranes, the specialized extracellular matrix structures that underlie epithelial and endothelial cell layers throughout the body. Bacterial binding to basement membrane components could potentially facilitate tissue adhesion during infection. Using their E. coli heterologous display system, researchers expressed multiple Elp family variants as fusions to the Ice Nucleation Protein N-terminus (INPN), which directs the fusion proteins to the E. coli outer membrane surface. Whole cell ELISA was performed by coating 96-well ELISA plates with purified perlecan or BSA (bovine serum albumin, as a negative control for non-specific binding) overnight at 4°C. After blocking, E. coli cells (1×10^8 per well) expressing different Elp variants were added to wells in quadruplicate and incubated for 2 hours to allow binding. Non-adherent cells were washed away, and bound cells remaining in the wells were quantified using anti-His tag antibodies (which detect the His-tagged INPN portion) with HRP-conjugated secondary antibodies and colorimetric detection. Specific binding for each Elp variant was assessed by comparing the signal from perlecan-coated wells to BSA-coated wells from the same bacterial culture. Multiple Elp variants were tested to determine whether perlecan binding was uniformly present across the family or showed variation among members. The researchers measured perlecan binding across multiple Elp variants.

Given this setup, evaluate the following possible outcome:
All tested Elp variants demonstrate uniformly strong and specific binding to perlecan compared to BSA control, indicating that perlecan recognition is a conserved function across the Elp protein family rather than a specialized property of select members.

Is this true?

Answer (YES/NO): NO